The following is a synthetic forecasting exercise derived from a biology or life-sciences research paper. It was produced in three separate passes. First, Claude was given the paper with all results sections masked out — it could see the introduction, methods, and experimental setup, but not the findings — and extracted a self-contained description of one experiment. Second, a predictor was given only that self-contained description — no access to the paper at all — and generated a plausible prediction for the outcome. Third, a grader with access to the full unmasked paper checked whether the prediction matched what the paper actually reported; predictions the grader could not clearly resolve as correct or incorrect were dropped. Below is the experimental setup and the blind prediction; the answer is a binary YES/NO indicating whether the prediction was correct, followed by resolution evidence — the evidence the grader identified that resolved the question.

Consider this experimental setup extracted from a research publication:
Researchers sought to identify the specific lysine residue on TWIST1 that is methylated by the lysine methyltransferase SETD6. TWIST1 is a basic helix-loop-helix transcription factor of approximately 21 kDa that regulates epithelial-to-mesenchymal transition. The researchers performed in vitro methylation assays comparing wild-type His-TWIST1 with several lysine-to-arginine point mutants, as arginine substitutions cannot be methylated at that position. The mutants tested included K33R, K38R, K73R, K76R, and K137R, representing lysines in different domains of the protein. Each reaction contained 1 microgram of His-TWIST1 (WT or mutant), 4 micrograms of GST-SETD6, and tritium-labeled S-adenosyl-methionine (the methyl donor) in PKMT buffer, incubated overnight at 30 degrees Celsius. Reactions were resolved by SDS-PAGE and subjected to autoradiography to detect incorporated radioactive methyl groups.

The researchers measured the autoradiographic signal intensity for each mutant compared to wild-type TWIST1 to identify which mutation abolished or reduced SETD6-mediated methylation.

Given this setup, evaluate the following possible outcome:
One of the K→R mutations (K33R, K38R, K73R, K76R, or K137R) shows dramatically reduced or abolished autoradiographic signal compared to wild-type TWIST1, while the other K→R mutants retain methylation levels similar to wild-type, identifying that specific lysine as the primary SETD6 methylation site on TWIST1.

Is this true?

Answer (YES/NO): YES